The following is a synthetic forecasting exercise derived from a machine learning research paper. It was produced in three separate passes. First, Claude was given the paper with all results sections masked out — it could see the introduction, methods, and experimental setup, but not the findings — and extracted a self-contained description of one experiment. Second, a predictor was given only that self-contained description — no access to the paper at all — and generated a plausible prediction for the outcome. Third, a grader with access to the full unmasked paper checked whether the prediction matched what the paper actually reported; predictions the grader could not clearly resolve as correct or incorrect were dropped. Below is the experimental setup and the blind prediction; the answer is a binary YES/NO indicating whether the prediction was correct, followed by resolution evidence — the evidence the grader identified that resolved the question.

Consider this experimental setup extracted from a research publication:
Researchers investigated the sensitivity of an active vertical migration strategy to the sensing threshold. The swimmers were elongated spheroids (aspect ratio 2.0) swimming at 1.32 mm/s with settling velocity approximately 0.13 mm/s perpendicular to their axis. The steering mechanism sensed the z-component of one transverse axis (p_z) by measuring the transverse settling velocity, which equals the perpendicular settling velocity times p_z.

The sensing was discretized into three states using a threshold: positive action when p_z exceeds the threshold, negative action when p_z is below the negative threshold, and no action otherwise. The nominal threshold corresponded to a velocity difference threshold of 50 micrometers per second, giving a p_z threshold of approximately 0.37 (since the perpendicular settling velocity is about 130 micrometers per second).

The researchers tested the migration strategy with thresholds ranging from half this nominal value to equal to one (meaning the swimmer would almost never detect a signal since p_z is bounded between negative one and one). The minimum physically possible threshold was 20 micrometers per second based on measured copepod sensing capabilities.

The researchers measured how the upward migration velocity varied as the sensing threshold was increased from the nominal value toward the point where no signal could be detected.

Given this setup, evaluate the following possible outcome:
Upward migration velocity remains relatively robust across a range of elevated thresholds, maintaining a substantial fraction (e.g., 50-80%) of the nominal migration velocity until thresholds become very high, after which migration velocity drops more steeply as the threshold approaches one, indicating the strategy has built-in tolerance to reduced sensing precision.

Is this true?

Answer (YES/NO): YES